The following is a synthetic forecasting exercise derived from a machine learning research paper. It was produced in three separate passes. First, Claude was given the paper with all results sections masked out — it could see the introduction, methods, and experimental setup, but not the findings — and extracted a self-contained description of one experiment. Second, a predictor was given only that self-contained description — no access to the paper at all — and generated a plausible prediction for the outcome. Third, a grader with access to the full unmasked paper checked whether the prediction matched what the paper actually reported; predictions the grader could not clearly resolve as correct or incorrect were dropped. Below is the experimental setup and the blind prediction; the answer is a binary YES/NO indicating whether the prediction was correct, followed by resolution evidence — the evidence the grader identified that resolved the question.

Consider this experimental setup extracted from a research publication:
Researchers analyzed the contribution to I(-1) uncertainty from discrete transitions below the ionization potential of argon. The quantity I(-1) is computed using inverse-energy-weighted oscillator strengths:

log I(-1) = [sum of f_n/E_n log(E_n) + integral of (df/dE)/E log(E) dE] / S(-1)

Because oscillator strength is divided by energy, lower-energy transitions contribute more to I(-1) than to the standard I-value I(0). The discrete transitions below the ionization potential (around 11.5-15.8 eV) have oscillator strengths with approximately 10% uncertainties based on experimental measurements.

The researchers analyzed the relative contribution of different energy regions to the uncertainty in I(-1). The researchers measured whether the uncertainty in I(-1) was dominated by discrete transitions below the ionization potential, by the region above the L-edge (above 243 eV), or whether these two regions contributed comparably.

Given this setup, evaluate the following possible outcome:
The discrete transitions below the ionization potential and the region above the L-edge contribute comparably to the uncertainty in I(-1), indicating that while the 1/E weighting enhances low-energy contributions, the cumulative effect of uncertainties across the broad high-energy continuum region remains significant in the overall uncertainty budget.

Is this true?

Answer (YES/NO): YES